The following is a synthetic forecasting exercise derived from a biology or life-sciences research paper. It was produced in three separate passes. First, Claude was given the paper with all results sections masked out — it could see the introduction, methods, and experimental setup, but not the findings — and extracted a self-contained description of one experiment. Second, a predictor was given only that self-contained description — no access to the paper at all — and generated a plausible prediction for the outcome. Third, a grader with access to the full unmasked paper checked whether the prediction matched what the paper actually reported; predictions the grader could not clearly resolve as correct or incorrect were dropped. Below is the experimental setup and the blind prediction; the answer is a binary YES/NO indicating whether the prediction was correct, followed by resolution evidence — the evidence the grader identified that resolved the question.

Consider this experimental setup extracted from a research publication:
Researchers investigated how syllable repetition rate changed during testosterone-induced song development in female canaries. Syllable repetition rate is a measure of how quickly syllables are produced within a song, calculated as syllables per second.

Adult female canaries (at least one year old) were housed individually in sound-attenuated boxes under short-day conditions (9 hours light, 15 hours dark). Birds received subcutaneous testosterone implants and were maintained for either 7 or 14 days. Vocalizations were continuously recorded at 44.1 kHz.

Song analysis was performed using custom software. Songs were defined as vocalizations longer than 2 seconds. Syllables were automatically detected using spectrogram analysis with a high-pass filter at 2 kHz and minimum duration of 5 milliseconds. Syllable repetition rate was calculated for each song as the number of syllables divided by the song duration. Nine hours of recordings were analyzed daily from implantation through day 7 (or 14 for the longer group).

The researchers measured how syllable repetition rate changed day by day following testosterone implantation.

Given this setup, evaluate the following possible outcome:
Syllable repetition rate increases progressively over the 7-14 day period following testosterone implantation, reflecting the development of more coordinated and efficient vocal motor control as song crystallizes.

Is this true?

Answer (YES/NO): NO